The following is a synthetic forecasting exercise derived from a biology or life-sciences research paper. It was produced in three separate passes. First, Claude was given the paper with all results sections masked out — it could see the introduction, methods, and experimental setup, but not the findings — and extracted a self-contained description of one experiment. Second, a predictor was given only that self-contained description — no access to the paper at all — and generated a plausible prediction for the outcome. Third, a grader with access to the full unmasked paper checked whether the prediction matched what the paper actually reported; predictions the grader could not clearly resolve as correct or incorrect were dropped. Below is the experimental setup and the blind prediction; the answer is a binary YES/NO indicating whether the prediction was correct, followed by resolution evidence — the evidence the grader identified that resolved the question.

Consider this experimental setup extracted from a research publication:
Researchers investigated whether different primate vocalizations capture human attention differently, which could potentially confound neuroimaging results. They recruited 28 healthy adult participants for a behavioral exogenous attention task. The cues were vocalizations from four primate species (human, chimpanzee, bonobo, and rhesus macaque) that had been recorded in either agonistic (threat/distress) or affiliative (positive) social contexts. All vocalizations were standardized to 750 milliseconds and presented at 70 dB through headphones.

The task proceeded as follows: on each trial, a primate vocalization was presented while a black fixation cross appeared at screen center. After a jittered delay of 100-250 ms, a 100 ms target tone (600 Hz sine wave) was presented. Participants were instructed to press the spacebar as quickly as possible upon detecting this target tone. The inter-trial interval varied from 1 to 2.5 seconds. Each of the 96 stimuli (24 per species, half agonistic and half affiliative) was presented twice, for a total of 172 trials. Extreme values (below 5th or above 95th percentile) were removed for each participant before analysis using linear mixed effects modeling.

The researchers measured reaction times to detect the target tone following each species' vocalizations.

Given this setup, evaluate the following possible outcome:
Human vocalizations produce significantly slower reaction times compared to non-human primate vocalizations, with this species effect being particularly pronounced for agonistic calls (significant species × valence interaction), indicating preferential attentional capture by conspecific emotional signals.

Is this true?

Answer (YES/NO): NO